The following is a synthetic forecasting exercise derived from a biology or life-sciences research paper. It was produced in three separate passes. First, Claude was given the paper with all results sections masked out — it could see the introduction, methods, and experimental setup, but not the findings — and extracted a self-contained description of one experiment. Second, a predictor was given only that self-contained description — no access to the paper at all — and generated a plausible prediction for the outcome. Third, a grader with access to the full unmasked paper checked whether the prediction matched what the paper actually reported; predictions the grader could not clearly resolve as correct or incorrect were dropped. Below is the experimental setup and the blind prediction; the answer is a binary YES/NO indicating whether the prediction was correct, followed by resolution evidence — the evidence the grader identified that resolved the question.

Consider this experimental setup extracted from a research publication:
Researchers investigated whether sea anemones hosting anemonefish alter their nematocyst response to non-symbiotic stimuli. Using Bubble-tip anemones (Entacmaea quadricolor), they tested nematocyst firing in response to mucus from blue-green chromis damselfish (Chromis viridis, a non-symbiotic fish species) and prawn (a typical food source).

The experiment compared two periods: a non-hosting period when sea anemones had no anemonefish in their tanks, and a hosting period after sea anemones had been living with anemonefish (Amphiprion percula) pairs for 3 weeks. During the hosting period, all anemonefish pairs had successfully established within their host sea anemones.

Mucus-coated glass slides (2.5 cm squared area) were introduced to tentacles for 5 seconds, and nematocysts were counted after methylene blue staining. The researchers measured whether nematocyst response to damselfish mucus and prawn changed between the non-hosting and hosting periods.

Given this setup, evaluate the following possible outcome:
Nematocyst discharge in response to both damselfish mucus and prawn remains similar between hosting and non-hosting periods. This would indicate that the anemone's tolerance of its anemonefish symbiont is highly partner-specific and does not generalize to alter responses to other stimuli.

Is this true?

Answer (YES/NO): YES